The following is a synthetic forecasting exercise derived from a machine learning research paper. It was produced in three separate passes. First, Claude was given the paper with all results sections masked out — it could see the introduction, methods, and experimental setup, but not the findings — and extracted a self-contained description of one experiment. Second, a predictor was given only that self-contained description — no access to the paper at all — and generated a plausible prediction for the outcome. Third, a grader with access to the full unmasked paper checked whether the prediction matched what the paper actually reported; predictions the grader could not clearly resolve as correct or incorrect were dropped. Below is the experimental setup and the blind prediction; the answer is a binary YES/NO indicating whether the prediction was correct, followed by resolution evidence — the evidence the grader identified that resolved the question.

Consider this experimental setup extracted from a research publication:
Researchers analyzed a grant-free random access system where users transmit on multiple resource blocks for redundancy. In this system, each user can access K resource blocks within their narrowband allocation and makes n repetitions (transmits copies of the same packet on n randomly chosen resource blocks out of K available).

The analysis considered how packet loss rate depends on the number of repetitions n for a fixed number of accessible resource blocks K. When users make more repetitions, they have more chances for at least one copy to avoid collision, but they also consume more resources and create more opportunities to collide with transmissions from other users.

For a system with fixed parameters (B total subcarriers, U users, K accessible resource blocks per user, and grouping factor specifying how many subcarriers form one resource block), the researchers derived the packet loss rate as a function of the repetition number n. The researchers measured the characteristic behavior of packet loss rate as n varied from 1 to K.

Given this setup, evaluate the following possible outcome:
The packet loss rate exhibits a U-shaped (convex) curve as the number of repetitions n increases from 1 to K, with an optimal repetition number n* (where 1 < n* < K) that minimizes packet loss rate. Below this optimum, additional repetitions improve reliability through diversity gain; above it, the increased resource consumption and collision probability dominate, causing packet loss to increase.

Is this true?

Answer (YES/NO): YES